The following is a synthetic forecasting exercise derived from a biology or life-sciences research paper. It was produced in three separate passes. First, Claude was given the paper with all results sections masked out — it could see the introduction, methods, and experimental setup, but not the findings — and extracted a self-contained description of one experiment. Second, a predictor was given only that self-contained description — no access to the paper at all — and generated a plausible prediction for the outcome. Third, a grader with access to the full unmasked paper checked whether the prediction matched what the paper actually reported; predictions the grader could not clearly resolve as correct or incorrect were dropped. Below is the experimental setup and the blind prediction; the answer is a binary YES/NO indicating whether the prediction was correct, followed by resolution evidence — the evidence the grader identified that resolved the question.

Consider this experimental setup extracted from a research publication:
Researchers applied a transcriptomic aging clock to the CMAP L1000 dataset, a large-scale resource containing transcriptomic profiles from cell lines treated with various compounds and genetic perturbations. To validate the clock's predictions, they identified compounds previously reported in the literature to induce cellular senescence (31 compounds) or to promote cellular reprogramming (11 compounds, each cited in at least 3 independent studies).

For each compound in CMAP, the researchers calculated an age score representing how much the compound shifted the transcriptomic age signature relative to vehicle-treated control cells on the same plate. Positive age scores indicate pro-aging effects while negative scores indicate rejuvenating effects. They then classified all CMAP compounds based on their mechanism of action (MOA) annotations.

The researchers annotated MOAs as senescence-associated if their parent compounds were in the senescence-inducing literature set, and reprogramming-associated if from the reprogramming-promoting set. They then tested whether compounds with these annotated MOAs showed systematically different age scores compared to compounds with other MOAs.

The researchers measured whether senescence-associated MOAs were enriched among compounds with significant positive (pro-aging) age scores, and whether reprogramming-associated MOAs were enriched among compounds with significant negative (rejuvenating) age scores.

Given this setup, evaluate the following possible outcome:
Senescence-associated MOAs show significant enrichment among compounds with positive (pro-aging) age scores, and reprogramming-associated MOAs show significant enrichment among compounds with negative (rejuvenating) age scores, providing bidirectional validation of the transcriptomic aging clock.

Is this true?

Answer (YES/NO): YES